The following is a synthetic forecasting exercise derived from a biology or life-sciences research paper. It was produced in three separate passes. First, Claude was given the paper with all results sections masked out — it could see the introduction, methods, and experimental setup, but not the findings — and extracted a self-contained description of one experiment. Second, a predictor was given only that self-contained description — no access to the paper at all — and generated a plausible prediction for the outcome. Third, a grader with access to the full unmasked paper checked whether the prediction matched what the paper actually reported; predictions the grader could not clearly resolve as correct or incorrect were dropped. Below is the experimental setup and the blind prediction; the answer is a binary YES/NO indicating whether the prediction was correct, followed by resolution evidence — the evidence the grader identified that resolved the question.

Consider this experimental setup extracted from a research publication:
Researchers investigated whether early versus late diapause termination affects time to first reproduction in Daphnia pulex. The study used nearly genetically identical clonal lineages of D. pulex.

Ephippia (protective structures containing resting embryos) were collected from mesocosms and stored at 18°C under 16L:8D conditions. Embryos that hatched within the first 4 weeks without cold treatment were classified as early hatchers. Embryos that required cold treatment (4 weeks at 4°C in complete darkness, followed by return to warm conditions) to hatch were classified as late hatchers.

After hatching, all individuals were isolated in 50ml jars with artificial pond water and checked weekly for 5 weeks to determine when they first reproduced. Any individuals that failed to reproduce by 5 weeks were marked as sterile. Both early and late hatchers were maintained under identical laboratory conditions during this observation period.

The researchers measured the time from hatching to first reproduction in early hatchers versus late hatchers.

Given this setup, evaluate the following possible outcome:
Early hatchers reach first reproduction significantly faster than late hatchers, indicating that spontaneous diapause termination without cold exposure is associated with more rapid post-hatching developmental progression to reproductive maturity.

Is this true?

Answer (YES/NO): NO